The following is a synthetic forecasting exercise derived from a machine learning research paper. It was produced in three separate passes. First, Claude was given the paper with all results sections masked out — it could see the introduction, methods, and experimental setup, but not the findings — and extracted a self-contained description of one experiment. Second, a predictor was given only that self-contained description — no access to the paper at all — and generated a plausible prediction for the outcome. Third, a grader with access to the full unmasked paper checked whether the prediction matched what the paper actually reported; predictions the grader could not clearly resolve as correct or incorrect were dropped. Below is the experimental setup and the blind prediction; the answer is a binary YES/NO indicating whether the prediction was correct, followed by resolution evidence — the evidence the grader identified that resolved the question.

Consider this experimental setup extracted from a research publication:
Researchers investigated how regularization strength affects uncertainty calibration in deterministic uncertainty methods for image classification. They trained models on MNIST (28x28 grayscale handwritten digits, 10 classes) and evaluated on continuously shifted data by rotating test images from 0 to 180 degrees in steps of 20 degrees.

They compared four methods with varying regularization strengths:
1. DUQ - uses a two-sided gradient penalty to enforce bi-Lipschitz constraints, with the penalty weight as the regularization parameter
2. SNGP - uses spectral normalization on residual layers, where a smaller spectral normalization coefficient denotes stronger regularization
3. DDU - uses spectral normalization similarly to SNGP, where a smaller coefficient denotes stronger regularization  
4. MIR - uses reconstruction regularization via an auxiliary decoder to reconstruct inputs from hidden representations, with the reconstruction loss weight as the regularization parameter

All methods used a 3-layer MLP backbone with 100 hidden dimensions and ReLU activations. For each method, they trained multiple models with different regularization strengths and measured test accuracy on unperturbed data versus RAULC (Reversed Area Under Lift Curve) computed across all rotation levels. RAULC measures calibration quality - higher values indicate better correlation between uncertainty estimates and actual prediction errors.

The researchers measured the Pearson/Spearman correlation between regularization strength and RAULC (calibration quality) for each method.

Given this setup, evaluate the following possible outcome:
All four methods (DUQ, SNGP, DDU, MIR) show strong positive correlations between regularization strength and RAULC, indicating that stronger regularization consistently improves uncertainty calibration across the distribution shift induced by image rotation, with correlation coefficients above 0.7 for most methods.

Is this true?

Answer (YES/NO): NO